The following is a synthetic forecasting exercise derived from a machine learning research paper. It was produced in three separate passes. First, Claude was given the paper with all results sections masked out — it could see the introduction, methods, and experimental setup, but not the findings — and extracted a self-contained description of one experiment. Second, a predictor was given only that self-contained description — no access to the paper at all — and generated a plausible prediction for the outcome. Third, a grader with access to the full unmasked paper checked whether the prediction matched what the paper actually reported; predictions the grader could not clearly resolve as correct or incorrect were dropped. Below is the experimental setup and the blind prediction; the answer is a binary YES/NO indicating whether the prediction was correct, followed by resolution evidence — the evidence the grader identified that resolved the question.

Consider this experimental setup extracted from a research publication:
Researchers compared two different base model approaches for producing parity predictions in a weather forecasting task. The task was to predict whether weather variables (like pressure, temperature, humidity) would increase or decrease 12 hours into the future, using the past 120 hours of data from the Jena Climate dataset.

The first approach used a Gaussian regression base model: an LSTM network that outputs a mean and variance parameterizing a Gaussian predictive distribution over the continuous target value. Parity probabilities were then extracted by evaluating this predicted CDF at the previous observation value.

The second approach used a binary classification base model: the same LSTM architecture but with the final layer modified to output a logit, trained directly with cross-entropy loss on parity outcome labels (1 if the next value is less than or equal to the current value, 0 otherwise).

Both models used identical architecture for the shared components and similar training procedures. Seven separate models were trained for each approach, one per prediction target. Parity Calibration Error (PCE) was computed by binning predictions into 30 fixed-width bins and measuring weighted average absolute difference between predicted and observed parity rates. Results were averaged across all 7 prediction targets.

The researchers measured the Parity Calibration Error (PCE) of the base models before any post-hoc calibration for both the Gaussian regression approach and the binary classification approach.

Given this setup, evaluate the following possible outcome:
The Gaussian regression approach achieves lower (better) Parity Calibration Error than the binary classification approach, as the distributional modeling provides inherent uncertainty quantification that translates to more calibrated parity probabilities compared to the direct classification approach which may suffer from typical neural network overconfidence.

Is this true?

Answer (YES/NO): NO